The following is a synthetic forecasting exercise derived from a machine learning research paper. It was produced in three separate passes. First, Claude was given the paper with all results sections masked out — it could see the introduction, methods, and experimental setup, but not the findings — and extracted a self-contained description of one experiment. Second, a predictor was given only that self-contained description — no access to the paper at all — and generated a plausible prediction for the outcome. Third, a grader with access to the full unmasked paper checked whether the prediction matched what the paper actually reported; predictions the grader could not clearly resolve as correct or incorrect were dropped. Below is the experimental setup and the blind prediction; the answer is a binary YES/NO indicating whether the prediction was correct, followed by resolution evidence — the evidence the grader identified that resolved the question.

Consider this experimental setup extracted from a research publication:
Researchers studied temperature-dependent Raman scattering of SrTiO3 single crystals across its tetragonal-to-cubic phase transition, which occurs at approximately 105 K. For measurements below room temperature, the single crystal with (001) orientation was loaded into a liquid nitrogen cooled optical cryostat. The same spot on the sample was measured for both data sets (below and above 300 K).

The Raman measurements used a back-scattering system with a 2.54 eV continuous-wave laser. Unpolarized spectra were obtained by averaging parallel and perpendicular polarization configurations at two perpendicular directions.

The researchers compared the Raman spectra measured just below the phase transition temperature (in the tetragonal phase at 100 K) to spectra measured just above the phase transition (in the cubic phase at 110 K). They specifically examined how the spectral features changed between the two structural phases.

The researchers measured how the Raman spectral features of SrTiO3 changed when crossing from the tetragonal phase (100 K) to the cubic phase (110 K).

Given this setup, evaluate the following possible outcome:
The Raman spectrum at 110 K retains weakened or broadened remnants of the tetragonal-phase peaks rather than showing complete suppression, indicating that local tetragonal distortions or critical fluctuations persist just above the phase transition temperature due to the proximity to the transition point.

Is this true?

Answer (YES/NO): NO